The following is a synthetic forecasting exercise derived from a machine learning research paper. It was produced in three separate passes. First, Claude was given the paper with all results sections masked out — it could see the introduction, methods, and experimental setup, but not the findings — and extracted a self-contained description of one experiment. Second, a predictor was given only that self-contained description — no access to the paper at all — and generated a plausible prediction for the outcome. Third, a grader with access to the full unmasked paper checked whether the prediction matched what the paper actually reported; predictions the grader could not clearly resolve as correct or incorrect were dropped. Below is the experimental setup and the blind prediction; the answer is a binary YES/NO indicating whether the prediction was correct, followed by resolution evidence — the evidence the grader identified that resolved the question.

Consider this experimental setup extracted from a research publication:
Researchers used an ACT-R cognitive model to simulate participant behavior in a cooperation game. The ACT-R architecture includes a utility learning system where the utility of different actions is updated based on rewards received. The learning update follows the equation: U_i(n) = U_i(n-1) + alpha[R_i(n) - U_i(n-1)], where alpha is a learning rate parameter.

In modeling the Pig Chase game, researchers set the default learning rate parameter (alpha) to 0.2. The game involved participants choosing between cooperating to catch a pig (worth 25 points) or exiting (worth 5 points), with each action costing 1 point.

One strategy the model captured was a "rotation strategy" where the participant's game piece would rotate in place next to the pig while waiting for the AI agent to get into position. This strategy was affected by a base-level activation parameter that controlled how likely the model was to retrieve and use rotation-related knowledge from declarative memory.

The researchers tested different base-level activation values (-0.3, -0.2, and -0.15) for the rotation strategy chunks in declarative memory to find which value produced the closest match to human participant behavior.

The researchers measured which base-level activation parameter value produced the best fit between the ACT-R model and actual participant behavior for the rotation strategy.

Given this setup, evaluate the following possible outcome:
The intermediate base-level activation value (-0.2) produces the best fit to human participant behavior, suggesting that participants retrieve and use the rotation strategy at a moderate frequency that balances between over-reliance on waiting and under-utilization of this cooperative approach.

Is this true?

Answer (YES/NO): NO